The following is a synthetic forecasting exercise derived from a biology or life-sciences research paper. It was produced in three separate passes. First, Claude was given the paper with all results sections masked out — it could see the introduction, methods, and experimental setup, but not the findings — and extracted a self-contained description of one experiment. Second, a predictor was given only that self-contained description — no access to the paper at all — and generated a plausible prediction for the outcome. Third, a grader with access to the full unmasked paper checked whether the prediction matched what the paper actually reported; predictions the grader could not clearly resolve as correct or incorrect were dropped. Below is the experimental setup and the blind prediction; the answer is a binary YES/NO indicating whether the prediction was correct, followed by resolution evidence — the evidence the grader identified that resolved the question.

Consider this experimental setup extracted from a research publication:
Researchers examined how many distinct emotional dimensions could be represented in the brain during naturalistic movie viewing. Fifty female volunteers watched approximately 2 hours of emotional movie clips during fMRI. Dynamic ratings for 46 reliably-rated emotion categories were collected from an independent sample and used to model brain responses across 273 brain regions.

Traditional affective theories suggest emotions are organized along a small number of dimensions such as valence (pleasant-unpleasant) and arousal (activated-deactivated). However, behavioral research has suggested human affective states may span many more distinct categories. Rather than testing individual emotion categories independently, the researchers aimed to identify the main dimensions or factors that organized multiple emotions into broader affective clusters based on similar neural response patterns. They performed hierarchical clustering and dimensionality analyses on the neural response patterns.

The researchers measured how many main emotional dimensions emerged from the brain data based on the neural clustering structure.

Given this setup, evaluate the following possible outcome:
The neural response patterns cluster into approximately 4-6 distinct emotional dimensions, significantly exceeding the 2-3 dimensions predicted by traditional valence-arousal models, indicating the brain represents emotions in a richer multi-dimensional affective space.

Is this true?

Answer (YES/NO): NO